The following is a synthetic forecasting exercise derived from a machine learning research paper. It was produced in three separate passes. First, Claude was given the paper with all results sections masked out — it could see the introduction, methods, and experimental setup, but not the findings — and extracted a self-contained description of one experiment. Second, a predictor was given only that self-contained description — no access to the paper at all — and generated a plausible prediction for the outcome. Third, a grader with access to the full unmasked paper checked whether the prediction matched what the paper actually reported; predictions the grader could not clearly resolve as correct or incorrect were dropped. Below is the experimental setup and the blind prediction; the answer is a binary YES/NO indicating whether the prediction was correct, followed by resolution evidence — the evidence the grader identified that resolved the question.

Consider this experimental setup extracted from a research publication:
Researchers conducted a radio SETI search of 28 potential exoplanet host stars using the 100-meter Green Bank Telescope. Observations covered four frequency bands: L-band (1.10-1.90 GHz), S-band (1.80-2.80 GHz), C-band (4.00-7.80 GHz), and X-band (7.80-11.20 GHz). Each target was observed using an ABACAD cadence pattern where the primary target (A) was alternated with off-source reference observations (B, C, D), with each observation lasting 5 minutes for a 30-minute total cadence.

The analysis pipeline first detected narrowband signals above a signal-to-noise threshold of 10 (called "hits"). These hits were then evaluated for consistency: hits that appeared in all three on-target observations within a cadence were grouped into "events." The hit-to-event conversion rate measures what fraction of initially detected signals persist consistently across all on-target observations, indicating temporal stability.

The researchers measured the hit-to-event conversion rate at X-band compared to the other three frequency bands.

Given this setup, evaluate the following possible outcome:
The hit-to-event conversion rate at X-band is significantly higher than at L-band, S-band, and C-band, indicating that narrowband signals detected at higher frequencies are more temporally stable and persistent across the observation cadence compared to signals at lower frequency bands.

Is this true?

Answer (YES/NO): NO